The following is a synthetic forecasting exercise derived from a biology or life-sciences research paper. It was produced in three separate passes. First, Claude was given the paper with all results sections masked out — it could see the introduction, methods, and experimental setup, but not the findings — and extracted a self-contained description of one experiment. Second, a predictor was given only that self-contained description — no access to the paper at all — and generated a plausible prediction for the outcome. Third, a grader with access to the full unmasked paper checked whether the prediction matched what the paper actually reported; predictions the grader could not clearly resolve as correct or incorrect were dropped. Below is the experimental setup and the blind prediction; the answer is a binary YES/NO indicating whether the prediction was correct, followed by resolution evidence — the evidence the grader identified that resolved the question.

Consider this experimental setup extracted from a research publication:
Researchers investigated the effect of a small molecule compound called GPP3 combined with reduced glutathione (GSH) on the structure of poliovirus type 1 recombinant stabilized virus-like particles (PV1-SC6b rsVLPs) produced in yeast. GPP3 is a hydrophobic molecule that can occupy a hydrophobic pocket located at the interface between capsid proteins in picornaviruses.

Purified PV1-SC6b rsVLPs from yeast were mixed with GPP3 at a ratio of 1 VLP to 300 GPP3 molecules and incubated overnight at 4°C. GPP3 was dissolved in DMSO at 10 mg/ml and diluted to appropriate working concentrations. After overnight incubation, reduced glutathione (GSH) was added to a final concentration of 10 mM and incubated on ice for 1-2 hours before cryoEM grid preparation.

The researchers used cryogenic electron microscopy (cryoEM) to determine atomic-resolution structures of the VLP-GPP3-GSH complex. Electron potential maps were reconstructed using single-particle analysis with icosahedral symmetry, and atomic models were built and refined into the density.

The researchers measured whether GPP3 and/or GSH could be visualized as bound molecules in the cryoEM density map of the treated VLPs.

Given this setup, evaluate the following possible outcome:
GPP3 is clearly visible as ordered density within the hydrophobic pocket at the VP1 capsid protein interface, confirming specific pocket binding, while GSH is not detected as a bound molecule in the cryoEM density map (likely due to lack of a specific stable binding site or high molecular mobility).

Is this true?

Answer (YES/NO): NO